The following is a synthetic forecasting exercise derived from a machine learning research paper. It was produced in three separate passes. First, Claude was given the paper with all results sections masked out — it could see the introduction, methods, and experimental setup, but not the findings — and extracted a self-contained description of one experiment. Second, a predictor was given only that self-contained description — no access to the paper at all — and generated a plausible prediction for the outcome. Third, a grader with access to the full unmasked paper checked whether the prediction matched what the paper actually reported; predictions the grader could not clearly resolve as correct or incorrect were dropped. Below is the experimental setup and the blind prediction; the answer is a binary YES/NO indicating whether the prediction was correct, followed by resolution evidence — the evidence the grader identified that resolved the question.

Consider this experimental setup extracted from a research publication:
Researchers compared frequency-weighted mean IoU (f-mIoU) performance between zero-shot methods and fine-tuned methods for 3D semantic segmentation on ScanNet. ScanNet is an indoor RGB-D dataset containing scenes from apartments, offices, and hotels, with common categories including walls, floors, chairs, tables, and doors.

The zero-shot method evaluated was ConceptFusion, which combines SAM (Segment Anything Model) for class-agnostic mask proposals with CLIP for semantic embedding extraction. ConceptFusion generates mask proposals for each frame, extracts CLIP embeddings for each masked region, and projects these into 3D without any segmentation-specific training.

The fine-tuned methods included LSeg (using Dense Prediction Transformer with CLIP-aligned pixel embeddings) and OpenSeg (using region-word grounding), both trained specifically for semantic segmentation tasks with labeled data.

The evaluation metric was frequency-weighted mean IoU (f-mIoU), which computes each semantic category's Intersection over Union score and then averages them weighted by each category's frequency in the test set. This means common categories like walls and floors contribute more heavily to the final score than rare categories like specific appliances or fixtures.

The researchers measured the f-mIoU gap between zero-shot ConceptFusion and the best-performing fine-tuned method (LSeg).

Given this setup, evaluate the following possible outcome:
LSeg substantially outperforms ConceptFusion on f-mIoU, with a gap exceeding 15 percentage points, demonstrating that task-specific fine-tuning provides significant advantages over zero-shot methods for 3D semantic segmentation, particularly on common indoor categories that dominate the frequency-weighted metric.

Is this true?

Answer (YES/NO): NO